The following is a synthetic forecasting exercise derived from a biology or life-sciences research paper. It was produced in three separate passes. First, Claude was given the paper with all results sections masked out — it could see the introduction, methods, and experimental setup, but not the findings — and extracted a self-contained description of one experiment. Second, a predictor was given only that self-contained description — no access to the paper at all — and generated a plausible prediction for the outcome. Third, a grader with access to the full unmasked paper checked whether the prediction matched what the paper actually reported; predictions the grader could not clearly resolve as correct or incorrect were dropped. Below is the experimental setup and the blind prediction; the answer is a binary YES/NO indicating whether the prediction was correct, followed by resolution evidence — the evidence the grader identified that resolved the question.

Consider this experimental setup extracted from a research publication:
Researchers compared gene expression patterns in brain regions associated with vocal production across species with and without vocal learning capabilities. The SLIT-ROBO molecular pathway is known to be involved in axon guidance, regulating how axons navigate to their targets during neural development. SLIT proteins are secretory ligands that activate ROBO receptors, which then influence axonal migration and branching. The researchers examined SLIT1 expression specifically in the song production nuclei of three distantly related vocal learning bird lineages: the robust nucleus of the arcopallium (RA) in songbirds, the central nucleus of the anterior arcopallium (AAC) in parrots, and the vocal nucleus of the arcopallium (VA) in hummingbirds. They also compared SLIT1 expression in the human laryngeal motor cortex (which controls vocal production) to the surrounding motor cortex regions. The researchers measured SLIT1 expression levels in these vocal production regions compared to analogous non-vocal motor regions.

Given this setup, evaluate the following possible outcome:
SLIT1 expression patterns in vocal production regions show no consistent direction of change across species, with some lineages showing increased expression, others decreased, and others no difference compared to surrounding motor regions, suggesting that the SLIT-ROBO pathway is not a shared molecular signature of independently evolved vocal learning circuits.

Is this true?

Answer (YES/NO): NO